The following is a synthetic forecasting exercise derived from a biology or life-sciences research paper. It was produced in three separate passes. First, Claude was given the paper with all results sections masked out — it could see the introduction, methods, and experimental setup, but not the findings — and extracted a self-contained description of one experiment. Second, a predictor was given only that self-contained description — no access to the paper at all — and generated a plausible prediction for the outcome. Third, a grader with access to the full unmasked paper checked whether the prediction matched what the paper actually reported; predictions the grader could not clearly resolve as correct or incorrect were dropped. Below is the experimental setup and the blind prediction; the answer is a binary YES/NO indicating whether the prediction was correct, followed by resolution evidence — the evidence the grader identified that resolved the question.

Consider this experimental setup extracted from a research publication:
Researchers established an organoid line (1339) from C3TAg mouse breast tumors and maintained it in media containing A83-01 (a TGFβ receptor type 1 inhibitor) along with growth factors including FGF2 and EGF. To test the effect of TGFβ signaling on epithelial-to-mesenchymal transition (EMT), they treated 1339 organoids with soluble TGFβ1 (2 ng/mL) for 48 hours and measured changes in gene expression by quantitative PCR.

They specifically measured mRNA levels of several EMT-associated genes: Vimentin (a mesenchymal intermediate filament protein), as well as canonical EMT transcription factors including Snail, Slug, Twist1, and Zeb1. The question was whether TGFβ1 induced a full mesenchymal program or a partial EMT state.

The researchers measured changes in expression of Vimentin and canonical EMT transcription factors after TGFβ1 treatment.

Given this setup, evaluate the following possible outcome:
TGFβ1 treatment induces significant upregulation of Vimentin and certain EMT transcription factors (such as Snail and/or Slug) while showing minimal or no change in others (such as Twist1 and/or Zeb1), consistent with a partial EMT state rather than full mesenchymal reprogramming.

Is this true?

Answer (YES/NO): NO